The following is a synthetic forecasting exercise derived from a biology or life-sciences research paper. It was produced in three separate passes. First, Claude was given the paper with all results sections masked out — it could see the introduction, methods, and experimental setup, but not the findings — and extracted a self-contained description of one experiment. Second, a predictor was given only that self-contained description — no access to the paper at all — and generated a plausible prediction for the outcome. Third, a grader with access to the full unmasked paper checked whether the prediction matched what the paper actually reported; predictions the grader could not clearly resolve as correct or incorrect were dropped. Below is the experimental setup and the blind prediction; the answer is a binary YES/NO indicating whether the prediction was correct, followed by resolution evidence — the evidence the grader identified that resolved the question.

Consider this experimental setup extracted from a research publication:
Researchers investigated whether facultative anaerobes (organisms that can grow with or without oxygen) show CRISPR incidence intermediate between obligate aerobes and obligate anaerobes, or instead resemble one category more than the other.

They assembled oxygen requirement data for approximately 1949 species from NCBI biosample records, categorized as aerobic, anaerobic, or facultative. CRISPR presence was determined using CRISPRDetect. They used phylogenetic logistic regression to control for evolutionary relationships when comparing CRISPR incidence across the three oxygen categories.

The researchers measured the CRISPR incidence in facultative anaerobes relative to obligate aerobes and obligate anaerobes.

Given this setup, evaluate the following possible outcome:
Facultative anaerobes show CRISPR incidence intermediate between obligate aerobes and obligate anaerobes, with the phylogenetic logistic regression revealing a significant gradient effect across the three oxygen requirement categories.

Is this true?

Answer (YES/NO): NO